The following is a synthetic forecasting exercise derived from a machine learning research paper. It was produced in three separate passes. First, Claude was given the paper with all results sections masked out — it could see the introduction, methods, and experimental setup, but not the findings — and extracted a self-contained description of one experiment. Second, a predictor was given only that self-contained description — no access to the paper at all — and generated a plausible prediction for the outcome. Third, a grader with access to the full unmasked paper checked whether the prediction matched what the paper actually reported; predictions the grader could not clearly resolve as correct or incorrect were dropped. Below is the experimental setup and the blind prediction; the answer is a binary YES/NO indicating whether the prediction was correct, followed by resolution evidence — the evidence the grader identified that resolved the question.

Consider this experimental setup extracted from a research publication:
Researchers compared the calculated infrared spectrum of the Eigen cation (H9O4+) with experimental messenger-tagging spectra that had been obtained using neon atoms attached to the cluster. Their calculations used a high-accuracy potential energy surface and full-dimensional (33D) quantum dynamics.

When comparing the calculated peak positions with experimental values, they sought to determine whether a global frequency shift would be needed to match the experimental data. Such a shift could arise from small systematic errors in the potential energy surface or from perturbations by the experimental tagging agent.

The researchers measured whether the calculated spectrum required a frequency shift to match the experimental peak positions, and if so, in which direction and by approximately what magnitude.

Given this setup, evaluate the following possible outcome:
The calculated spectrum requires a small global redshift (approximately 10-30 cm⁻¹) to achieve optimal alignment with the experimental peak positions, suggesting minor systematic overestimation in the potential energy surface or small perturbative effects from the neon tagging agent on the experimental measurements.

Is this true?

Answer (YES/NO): NO